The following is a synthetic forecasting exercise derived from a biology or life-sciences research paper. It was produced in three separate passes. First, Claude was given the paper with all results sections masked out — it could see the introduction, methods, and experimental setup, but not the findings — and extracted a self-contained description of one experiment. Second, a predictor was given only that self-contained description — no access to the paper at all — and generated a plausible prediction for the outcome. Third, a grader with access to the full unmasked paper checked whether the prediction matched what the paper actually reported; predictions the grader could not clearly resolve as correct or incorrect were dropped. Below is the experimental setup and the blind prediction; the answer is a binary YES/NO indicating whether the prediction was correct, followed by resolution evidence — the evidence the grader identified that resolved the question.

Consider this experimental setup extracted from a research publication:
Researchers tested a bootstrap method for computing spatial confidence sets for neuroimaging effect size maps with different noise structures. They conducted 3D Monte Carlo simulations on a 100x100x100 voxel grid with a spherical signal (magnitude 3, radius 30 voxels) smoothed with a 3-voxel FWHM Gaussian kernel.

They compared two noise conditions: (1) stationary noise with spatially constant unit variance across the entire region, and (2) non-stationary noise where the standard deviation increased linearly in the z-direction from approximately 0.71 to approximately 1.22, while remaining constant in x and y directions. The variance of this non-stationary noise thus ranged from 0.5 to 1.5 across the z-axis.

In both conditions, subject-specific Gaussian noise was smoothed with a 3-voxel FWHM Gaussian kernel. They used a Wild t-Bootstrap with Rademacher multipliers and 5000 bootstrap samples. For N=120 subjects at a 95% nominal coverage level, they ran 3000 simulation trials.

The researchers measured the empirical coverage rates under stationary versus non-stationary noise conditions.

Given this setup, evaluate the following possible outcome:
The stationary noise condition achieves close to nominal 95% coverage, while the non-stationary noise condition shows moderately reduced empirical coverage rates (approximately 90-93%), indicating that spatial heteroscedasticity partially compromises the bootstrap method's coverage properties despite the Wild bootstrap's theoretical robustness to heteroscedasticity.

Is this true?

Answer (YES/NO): NO